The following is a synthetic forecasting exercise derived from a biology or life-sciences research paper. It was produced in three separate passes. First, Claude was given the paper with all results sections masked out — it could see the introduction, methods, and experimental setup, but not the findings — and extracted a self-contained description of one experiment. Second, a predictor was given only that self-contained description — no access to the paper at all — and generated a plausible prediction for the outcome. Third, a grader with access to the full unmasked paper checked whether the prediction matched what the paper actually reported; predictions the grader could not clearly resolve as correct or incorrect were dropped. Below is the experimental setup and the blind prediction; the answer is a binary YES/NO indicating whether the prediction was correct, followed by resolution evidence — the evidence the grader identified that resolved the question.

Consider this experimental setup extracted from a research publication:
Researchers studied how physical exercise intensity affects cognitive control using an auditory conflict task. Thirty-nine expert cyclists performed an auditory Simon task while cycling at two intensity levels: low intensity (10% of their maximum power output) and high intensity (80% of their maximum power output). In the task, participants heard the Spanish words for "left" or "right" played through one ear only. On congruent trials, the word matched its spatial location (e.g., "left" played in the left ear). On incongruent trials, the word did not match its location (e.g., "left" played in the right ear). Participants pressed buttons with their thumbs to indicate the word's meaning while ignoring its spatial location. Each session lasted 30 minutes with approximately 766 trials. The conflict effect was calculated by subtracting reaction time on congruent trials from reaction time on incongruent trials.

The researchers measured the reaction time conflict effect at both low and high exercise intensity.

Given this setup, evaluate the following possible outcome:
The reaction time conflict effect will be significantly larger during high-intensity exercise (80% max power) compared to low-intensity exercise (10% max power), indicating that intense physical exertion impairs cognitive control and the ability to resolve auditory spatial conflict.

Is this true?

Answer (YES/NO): NO